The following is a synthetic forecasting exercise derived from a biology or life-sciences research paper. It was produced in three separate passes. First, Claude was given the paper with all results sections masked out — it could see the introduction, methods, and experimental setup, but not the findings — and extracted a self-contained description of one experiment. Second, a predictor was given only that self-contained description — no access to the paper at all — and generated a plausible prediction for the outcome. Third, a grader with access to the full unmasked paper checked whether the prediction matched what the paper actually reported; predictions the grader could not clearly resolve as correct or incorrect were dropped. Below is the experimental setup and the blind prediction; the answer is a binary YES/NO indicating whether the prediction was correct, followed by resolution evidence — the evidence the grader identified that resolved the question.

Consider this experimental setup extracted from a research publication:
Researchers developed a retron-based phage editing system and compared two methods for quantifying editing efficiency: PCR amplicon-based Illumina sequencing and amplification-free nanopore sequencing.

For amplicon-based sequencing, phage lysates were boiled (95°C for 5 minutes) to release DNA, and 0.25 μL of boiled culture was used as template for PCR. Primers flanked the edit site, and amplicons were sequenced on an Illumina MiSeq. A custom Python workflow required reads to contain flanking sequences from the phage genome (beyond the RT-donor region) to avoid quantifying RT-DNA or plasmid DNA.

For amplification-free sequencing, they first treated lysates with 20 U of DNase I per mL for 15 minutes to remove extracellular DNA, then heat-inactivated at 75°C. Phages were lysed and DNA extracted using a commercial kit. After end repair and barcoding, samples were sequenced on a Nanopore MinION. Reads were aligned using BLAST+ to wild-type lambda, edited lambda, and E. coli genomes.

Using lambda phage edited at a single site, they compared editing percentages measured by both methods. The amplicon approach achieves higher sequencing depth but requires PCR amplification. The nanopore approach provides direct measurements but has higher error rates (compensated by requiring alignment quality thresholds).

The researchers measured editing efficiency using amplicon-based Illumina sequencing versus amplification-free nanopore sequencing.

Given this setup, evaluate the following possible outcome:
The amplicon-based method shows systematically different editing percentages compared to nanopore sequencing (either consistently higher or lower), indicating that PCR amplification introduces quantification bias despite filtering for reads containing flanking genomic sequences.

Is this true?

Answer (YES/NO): NO